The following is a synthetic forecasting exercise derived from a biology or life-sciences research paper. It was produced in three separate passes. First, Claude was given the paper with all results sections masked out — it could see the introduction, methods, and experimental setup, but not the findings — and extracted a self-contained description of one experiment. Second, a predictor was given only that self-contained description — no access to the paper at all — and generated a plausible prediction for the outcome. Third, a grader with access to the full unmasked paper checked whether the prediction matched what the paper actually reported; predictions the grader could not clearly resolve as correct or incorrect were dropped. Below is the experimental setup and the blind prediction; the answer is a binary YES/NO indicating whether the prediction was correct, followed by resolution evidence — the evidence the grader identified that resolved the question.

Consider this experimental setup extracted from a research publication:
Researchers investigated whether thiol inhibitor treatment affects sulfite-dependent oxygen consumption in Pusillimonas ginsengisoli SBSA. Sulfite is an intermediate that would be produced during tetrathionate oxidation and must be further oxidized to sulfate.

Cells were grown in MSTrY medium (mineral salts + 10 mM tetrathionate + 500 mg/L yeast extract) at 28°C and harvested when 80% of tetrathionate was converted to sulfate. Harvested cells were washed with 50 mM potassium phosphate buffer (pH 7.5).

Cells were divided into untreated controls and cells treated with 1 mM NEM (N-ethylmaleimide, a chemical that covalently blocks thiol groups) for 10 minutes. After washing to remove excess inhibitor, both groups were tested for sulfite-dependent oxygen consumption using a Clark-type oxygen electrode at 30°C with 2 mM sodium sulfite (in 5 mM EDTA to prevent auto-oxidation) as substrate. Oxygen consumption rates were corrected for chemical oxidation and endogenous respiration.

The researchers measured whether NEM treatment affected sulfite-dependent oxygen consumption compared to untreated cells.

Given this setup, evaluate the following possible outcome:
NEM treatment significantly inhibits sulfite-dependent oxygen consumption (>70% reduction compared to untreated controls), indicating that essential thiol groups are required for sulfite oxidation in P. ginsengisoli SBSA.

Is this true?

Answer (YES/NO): NO